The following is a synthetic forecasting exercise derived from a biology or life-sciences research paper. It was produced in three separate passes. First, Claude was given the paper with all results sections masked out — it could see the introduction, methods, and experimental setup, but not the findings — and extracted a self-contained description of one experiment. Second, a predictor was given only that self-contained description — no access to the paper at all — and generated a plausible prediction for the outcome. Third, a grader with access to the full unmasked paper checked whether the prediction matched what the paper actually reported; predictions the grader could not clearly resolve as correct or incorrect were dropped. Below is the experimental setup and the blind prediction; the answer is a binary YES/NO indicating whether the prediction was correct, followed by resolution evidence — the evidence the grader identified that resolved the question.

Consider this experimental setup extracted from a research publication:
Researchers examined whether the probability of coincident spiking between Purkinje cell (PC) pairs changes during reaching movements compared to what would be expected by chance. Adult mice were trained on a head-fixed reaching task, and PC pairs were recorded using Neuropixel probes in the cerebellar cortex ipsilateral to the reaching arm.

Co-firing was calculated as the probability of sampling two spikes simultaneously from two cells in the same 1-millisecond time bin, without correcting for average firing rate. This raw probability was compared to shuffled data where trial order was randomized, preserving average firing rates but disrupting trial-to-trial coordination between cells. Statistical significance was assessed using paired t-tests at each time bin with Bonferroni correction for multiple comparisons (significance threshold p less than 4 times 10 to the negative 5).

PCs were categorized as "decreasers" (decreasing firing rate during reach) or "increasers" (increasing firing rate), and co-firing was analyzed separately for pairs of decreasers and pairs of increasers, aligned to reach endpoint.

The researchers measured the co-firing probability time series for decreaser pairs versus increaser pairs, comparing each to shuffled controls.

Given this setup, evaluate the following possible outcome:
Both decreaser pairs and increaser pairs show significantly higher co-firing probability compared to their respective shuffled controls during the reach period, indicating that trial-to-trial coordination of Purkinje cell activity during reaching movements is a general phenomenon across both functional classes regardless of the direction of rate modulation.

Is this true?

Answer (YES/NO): NO